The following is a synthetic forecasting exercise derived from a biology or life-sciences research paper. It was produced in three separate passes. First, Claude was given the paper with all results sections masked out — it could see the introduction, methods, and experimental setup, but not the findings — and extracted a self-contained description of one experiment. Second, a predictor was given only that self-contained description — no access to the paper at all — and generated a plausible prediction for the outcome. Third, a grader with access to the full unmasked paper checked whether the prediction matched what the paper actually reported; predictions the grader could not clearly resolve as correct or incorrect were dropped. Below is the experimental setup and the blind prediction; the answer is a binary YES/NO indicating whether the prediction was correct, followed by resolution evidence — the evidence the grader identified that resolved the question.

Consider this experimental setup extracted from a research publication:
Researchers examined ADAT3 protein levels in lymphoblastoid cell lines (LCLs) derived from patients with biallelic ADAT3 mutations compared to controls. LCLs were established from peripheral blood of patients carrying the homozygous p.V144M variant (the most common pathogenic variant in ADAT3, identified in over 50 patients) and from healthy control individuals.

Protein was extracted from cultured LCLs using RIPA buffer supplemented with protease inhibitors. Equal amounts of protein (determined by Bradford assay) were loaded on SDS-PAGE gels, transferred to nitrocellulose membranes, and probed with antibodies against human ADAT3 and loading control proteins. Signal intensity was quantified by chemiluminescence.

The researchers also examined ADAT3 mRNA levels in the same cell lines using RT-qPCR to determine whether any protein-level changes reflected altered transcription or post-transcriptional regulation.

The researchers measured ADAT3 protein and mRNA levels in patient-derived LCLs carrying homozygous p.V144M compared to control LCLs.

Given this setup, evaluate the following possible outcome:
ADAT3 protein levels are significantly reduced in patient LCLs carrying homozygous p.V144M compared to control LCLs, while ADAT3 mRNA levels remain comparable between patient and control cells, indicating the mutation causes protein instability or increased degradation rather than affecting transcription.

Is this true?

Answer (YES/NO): YES